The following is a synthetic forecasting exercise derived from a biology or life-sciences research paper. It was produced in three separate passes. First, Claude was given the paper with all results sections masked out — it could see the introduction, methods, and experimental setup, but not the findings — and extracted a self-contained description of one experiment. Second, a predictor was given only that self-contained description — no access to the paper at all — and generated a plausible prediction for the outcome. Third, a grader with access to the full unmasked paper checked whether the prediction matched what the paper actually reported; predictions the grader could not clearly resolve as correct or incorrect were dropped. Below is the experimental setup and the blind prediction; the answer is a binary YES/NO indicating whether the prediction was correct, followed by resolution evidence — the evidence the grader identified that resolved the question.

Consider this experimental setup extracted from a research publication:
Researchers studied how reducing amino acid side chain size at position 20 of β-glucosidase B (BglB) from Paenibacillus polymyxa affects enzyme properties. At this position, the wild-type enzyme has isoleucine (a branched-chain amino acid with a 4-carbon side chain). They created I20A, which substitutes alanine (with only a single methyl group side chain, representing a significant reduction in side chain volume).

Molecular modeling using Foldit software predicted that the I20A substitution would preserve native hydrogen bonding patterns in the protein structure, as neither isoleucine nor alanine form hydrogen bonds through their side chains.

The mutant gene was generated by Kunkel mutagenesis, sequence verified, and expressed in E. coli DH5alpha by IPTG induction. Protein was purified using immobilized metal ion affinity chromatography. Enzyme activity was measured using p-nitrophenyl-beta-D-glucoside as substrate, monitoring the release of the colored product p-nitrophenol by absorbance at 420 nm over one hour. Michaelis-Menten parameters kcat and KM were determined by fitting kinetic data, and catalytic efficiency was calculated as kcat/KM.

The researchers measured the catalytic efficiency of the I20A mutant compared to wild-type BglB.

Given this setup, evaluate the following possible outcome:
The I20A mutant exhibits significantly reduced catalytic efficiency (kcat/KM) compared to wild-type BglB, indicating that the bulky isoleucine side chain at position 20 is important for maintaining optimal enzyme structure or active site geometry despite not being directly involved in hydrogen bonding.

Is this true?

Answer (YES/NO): YES